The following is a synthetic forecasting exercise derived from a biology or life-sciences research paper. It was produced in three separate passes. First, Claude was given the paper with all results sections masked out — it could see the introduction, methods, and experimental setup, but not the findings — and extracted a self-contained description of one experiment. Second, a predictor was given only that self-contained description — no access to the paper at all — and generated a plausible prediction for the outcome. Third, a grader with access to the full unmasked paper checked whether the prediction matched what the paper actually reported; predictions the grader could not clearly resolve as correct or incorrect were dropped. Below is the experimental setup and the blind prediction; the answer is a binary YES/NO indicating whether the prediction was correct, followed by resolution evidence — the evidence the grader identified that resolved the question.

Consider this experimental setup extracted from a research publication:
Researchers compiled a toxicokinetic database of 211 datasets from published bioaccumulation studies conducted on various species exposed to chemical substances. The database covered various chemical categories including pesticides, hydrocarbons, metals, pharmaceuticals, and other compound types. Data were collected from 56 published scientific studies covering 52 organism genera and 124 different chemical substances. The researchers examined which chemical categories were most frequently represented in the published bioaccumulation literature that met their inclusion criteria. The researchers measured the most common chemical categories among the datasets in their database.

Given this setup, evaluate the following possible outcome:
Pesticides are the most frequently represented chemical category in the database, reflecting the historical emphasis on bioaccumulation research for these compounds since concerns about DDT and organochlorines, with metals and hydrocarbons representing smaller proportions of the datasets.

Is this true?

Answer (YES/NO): NO